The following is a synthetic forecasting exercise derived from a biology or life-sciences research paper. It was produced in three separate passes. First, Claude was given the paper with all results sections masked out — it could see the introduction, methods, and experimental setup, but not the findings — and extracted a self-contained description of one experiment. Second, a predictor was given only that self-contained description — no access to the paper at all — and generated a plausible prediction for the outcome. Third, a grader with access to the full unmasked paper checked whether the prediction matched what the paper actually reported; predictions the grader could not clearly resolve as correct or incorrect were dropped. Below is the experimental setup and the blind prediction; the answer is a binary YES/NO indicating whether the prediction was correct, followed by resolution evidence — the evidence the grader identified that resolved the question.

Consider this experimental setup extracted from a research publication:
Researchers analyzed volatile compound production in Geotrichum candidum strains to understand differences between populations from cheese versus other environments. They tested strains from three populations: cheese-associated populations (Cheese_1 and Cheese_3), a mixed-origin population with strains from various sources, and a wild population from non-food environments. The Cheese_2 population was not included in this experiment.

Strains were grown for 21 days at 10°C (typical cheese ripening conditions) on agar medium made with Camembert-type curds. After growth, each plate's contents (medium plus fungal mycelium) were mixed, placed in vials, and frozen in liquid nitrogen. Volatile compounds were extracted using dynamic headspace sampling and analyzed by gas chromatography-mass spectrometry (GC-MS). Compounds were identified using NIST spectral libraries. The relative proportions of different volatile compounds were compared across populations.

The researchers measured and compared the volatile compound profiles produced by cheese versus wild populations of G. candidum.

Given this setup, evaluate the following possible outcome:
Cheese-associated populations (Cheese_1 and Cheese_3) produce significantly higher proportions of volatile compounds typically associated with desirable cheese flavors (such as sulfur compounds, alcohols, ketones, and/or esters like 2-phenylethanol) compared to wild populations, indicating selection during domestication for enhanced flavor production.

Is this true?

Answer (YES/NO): YES